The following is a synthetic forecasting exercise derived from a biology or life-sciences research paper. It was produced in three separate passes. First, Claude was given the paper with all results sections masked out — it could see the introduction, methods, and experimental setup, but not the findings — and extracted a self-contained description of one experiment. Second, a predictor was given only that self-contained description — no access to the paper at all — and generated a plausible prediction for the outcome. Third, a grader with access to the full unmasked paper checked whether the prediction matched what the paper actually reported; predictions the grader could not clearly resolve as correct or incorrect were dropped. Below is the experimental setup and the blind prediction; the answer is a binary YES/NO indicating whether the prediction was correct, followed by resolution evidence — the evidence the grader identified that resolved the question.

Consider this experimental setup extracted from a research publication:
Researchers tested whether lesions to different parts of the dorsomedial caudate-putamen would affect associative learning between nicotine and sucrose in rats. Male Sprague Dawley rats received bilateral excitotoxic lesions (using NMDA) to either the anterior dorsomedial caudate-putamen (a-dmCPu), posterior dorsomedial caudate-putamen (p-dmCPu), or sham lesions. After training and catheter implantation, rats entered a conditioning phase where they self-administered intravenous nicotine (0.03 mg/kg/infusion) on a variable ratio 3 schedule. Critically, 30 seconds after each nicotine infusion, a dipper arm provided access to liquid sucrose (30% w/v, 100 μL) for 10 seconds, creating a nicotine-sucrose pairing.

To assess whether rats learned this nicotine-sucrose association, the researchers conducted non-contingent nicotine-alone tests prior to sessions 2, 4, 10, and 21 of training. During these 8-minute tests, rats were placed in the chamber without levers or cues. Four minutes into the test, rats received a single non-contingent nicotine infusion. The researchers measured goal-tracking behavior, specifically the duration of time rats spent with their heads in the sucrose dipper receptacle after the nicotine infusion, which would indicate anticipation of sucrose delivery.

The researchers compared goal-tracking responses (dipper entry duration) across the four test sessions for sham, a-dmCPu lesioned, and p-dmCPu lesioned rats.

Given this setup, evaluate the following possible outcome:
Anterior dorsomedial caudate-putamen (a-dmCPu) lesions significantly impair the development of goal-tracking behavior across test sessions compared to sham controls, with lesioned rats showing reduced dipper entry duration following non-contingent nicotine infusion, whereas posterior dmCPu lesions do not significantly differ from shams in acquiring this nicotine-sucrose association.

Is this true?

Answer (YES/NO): NO